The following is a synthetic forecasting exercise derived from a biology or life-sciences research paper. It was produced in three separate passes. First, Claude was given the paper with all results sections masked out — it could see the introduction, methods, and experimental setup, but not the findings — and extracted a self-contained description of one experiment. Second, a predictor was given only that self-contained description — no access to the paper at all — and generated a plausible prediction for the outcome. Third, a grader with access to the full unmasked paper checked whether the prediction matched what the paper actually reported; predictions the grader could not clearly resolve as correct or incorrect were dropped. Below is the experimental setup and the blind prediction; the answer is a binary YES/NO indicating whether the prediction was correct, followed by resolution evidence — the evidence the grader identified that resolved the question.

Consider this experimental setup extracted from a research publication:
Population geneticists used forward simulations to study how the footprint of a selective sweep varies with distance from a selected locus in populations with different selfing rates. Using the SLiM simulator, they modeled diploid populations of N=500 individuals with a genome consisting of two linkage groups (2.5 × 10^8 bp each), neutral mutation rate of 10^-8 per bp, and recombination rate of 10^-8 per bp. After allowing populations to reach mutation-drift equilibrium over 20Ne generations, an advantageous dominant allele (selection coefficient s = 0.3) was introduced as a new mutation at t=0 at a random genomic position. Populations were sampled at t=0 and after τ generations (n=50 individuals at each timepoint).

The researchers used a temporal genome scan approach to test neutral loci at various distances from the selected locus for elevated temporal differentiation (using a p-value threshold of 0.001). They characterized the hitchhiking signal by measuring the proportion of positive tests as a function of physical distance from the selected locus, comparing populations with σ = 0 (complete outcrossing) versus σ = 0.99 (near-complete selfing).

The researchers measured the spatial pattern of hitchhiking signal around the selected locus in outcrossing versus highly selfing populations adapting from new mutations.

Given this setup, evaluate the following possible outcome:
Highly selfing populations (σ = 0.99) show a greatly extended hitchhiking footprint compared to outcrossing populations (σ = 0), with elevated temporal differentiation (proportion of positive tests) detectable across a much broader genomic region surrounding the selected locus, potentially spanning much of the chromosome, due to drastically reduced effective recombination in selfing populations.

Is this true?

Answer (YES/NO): NO